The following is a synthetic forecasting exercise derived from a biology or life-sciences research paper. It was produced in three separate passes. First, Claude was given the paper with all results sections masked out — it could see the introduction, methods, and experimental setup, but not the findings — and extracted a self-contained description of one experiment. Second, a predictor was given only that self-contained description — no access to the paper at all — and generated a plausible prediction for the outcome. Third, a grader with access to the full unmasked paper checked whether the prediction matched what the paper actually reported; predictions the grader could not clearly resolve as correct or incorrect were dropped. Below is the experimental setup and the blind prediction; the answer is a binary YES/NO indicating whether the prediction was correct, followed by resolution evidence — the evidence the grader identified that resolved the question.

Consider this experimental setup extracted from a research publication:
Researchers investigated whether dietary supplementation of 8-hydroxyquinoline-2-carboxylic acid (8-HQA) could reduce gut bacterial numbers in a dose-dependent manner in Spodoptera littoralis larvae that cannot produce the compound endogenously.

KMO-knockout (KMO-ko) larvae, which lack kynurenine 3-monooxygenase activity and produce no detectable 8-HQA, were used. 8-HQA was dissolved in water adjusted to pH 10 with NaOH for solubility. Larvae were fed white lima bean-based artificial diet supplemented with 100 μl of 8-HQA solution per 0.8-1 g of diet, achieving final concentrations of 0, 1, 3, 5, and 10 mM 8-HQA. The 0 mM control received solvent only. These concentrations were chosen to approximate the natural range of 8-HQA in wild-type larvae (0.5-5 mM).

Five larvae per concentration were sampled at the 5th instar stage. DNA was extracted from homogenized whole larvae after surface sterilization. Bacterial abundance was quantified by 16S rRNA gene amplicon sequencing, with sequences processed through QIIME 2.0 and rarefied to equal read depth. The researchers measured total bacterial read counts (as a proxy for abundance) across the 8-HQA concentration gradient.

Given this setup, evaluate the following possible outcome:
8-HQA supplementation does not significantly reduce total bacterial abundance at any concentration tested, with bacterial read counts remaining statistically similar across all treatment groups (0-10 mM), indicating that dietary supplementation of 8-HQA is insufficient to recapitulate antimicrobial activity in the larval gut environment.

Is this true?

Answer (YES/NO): NO